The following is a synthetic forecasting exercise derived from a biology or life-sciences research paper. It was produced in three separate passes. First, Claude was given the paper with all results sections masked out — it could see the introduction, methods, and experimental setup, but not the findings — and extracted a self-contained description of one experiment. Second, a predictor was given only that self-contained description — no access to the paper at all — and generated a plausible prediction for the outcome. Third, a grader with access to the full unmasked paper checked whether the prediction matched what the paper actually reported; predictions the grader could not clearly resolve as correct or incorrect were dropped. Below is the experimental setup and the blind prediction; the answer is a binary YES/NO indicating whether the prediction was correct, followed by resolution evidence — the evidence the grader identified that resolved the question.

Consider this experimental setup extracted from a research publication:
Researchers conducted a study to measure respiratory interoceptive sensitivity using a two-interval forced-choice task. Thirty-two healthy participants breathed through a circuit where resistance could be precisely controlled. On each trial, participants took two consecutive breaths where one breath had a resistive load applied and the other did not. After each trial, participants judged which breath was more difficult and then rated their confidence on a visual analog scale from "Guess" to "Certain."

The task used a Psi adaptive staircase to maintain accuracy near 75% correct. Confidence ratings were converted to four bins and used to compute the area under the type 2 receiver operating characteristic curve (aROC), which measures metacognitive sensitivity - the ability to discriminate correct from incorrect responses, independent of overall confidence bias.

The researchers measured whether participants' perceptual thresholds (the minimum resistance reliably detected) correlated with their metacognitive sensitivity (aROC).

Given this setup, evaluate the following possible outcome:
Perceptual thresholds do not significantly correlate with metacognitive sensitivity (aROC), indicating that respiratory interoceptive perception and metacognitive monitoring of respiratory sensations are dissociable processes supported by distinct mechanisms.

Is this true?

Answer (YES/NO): YES